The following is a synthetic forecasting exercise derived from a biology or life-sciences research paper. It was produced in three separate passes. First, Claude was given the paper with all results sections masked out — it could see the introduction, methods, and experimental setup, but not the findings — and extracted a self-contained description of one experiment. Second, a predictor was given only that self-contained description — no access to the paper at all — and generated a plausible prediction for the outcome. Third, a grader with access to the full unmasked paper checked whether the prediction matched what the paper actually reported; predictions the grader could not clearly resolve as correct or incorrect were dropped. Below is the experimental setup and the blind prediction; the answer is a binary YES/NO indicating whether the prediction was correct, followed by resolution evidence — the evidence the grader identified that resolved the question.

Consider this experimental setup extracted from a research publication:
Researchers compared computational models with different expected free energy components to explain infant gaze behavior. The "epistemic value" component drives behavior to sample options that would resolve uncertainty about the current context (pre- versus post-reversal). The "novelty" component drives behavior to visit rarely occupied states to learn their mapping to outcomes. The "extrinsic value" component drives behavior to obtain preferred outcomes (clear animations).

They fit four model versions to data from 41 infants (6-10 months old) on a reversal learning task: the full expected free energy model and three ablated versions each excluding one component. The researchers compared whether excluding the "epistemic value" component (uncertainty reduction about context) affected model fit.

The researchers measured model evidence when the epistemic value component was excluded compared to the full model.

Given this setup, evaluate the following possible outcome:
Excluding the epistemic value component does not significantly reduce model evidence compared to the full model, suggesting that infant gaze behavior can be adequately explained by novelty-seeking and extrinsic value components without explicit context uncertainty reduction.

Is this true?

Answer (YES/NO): NO